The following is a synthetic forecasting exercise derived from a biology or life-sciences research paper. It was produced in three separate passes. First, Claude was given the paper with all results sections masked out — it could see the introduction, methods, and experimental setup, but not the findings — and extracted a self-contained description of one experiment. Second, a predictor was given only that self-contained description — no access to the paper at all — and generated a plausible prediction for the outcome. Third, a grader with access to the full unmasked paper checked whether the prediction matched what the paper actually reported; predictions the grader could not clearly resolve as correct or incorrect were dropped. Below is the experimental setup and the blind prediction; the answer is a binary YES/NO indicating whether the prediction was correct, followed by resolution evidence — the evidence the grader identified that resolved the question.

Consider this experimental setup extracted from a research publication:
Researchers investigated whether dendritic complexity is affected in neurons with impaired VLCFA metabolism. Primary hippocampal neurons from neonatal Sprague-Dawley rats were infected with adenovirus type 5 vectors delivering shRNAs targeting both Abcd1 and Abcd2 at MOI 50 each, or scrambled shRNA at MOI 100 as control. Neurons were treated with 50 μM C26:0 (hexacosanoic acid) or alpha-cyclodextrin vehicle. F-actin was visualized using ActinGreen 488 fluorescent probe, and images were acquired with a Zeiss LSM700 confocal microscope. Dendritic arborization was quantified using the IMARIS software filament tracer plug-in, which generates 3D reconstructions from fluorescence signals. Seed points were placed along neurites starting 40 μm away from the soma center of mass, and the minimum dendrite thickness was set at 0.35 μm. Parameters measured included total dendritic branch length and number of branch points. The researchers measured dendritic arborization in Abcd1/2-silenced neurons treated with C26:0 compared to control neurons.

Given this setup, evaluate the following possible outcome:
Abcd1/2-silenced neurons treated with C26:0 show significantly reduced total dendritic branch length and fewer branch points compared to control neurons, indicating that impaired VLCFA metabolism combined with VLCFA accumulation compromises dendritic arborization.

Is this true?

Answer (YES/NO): YES